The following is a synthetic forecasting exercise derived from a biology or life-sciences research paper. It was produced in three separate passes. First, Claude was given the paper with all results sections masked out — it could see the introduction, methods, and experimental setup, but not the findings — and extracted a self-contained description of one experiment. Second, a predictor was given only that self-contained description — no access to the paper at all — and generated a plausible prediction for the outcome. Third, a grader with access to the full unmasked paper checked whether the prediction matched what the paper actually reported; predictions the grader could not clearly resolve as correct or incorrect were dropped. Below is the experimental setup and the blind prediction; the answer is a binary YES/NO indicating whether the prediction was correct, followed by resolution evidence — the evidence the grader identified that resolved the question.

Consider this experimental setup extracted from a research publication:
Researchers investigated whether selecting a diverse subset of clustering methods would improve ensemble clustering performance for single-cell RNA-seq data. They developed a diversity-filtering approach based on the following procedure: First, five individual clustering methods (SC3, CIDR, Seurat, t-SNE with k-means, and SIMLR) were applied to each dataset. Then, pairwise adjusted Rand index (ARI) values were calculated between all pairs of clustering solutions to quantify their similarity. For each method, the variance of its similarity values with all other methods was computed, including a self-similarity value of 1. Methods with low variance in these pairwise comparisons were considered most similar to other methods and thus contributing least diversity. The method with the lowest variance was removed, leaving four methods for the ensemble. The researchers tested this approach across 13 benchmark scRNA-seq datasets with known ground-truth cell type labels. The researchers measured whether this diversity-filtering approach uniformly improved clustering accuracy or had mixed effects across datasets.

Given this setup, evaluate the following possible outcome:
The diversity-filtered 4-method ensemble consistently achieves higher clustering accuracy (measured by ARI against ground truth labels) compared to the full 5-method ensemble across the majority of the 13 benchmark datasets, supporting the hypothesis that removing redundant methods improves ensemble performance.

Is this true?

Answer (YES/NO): NO